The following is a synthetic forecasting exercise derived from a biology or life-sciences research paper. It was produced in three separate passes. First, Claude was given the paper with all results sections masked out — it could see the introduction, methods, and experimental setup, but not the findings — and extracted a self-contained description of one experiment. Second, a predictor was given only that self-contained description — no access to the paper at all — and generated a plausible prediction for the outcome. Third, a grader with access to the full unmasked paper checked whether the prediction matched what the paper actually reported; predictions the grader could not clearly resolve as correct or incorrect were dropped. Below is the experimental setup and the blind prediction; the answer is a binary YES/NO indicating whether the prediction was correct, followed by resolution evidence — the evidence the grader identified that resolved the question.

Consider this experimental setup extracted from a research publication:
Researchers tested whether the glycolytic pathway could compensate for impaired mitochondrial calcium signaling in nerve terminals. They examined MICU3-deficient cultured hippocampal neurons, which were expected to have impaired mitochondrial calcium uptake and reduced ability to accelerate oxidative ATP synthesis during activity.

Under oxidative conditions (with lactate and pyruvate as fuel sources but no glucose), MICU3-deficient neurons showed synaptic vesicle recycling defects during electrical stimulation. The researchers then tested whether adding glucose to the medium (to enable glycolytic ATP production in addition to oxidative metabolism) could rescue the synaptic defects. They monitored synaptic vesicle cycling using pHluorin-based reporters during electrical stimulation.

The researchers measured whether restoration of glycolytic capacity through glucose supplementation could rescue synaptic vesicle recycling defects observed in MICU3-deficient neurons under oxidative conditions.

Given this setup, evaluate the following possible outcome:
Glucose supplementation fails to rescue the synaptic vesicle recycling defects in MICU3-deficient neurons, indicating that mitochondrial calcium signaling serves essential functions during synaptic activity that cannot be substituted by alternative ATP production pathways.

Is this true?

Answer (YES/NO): NO